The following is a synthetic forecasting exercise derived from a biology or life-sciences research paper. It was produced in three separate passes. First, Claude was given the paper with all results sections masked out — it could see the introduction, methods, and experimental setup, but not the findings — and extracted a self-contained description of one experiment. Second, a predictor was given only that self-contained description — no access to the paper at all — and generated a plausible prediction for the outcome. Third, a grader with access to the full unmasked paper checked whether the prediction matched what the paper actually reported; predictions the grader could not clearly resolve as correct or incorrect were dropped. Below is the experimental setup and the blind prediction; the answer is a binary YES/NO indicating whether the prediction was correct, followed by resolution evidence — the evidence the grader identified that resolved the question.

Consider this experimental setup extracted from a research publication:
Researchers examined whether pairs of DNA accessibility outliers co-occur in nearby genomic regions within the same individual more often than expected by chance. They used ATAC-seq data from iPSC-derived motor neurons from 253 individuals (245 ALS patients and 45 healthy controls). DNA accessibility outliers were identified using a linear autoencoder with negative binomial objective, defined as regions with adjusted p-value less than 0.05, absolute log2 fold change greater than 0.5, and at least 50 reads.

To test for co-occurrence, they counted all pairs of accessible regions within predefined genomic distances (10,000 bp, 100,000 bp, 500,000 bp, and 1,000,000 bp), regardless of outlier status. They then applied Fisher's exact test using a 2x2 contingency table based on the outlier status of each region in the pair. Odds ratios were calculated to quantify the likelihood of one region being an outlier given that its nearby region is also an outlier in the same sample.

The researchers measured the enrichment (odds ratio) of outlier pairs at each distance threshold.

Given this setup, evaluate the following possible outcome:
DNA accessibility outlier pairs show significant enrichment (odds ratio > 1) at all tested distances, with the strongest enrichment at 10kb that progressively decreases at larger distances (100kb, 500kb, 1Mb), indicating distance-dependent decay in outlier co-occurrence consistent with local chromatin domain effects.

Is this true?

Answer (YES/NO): YES